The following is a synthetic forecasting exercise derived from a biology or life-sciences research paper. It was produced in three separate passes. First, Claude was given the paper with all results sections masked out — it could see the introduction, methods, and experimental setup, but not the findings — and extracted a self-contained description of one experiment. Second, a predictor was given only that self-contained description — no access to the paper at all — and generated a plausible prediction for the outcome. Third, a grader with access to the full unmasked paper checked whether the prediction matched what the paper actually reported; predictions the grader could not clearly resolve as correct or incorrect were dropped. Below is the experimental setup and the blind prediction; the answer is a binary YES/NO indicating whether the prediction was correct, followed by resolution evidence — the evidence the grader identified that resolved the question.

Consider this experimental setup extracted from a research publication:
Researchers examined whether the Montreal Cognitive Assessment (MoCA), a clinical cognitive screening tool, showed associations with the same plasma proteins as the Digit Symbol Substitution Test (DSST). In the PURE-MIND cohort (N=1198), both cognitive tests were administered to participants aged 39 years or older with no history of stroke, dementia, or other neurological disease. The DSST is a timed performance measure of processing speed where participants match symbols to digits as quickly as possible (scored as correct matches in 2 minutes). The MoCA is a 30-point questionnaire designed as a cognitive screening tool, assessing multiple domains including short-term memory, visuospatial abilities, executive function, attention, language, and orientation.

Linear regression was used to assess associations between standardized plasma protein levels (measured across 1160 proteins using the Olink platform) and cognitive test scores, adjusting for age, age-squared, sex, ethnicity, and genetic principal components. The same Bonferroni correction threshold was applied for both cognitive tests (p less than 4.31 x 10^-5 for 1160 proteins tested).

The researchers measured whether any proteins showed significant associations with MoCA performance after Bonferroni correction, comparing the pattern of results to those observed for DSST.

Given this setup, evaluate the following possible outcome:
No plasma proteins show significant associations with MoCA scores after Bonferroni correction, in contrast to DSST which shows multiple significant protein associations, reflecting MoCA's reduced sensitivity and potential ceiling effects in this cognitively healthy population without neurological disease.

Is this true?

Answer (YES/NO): YES